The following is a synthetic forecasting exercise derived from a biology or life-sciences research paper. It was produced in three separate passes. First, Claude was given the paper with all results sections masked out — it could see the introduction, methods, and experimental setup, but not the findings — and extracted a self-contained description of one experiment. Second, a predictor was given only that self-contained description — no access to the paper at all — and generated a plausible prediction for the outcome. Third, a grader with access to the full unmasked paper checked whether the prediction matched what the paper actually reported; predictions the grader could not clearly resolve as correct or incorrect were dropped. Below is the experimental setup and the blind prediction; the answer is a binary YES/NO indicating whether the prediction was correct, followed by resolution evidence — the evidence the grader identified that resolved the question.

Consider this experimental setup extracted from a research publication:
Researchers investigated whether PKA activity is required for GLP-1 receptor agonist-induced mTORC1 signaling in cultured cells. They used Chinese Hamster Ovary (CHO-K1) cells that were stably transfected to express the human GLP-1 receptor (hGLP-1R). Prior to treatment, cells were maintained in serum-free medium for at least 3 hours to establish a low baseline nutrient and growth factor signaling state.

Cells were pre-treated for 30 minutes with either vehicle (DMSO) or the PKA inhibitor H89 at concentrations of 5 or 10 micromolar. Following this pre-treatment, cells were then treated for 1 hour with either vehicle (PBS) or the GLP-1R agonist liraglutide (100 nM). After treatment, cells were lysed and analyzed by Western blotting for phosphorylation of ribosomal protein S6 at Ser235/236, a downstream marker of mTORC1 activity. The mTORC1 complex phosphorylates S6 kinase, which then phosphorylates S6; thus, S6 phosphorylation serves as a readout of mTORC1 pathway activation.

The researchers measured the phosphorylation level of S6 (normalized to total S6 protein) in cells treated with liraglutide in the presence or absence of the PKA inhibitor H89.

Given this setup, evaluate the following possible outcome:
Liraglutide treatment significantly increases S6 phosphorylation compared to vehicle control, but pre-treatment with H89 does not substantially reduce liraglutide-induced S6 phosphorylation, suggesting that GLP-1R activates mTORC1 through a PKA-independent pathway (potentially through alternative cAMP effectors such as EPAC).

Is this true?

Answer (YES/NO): NO